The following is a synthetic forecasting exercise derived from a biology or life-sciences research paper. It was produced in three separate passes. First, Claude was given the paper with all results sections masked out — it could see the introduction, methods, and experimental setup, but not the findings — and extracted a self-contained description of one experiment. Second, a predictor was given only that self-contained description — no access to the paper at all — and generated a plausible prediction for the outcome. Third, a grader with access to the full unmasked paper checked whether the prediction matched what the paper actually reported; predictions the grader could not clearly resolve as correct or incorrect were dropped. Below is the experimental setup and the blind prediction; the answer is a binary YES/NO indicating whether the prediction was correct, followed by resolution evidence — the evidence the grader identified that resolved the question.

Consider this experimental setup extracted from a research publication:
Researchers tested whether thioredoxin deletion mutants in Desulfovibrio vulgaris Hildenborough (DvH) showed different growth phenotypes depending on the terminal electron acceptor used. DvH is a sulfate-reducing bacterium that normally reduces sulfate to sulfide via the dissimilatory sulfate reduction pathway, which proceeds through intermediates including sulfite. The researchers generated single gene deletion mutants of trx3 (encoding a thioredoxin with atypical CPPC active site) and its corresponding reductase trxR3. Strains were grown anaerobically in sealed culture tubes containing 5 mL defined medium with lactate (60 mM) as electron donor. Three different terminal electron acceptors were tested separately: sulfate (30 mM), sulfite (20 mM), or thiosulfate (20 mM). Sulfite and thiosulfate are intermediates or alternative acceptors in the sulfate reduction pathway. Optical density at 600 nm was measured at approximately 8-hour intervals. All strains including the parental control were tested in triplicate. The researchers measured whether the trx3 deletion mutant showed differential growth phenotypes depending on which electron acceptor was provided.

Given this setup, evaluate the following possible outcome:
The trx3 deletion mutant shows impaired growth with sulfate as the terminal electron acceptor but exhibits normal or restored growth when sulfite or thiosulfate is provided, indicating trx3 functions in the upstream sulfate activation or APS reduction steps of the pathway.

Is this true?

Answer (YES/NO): NO